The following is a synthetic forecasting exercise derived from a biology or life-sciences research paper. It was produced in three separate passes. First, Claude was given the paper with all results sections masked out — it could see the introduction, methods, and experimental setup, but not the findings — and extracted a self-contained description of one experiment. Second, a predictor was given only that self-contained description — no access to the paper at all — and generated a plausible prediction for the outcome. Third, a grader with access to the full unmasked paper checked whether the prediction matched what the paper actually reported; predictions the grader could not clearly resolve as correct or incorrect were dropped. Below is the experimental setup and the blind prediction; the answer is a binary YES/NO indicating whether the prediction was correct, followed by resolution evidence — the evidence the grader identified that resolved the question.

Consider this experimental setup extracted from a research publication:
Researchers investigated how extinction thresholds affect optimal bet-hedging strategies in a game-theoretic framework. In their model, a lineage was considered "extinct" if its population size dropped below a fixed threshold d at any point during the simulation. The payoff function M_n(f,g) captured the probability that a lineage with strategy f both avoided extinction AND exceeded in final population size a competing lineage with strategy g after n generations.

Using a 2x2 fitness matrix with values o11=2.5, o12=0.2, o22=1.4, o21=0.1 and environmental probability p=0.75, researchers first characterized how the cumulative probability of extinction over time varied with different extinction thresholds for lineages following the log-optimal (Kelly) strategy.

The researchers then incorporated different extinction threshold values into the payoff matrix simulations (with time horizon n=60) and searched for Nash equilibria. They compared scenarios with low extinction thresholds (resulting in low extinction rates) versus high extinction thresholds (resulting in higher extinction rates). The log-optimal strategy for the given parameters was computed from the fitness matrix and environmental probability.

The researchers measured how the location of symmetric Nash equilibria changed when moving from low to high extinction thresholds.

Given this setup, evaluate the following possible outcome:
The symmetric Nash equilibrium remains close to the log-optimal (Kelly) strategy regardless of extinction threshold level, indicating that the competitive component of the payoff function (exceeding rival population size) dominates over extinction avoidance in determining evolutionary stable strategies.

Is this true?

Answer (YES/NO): NO